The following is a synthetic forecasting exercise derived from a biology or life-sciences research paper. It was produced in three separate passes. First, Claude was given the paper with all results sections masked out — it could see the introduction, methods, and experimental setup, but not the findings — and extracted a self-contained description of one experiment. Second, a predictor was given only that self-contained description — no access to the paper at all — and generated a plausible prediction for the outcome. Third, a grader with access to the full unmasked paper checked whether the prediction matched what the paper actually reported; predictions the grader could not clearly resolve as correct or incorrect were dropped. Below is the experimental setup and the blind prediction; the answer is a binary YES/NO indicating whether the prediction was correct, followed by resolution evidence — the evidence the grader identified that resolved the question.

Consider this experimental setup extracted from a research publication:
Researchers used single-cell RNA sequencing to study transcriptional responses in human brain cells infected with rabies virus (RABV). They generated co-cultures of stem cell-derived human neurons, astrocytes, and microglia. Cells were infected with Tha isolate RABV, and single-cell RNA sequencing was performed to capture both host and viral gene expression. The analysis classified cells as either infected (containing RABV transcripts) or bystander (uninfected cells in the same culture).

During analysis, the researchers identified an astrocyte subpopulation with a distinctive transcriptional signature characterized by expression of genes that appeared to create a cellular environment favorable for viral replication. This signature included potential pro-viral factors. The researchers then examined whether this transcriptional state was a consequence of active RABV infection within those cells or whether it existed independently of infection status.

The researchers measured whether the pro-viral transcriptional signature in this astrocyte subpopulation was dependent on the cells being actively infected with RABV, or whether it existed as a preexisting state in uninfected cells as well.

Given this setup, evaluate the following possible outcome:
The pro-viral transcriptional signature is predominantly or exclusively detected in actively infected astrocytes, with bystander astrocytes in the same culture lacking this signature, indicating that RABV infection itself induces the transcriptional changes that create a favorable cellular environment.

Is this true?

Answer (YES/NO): NO